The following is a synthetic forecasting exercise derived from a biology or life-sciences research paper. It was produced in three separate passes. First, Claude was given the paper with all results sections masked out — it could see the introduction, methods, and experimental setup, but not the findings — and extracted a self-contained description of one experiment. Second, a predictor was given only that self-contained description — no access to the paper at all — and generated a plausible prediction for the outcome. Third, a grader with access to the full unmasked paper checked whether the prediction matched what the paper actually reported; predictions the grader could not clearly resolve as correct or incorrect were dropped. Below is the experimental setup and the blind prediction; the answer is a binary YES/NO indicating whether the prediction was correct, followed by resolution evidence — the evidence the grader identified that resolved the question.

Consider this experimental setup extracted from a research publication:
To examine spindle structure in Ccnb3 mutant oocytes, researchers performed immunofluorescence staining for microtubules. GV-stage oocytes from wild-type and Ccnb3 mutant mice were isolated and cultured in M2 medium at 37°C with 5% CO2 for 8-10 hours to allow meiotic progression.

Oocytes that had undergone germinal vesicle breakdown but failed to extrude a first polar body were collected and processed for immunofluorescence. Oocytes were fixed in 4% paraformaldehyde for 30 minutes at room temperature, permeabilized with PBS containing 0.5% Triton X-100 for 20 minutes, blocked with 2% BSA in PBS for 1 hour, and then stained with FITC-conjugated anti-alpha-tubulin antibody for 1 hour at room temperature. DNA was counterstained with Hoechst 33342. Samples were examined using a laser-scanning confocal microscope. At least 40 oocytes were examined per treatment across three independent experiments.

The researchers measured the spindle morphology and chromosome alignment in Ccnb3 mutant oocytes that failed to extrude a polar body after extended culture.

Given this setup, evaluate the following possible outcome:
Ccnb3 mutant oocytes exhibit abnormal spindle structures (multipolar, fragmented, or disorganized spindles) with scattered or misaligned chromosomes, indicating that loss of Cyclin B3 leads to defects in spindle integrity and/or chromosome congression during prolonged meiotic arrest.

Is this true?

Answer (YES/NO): NO